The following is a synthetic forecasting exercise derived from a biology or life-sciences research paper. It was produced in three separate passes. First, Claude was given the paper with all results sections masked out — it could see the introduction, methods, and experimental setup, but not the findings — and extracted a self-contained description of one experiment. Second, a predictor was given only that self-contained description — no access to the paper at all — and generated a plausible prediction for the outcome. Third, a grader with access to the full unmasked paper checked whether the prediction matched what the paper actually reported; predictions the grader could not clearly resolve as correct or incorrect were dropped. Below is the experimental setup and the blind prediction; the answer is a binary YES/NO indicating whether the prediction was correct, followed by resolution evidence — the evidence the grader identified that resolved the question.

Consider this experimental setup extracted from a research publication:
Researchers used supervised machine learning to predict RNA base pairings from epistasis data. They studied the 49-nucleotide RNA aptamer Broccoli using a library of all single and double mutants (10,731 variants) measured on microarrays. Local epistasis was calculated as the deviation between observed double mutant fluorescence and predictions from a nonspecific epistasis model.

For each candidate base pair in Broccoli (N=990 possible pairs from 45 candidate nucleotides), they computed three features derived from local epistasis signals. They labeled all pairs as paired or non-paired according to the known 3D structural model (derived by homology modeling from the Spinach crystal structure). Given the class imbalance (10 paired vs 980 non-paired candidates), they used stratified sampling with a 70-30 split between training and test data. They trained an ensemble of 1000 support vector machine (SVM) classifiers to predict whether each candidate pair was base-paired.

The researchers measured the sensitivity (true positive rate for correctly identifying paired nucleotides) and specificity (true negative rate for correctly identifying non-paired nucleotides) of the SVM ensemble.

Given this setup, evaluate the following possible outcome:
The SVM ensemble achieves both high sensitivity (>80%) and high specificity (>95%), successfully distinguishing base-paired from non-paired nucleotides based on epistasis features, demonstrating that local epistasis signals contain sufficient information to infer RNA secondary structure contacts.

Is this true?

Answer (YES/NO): NO